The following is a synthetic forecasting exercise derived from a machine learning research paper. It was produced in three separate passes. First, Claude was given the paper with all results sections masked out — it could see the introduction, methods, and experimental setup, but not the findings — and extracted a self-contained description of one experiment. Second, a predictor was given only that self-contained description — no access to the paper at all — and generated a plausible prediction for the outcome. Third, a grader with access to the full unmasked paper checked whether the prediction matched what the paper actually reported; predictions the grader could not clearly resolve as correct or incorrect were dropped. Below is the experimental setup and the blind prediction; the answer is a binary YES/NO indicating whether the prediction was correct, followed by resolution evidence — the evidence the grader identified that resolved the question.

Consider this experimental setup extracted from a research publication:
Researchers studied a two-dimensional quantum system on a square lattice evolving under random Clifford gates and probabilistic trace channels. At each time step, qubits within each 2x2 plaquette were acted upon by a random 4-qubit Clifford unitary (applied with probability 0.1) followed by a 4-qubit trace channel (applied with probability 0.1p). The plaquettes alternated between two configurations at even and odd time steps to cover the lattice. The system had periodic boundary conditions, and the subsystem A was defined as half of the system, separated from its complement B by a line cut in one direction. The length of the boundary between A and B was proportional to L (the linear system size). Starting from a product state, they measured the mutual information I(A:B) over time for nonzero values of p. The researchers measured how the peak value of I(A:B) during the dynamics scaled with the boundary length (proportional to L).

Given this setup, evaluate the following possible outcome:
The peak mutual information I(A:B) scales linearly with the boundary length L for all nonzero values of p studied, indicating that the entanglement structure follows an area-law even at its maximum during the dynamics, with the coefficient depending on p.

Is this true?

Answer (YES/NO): YES